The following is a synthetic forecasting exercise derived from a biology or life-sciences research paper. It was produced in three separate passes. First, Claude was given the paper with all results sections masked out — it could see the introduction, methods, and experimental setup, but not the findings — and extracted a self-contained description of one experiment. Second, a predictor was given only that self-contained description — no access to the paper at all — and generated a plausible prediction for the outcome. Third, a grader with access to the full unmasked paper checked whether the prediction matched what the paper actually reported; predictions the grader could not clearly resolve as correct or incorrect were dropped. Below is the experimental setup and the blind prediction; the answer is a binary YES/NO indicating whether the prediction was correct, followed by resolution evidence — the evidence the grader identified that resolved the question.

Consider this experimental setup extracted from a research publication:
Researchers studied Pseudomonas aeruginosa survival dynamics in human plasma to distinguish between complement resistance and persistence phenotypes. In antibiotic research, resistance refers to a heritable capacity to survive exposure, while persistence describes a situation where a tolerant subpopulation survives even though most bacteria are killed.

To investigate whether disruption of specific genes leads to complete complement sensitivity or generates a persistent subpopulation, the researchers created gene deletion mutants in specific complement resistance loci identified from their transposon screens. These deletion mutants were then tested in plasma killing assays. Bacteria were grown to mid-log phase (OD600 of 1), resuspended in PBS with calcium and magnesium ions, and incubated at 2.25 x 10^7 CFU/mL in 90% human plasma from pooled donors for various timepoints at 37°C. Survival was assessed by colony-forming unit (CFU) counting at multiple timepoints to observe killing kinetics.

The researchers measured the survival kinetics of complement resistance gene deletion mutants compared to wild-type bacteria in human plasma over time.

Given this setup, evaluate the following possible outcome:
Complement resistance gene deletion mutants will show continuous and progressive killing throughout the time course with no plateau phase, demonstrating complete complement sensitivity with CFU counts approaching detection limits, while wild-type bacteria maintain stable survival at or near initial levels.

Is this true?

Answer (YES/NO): NO